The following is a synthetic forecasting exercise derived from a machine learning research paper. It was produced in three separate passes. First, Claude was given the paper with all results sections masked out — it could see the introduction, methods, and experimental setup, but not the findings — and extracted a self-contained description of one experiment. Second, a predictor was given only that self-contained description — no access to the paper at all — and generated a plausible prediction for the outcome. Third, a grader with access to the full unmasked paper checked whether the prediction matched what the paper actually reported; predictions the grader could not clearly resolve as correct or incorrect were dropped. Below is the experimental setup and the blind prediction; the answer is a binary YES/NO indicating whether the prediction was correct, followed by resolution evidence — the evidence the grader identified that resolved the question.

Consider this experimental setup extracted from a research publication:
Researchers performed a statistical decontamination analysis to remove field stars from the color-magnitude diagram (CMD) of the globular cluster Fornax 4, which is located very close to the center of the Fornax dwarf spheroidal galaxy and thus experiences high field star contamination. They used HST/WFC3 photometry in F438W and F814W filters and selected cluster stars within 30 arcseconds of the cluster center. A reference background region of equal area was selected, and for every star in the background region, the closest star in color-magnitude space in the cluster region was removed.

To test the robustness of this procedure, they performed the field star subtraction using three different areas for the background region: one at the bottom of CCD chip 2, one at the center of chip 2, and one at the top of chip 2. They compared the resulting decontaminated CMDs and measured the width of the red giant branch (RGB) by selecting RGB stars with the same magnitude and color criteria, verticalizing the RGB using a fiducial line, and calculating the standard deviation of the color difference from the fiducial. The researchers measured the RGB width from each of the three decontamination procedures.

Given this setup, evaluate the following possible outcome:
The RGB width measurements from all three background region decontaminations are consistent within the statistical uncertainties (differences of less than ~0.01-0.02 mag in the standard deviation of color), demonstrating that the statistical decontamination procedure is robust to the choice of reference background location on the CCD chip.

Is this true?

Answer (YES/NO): YES